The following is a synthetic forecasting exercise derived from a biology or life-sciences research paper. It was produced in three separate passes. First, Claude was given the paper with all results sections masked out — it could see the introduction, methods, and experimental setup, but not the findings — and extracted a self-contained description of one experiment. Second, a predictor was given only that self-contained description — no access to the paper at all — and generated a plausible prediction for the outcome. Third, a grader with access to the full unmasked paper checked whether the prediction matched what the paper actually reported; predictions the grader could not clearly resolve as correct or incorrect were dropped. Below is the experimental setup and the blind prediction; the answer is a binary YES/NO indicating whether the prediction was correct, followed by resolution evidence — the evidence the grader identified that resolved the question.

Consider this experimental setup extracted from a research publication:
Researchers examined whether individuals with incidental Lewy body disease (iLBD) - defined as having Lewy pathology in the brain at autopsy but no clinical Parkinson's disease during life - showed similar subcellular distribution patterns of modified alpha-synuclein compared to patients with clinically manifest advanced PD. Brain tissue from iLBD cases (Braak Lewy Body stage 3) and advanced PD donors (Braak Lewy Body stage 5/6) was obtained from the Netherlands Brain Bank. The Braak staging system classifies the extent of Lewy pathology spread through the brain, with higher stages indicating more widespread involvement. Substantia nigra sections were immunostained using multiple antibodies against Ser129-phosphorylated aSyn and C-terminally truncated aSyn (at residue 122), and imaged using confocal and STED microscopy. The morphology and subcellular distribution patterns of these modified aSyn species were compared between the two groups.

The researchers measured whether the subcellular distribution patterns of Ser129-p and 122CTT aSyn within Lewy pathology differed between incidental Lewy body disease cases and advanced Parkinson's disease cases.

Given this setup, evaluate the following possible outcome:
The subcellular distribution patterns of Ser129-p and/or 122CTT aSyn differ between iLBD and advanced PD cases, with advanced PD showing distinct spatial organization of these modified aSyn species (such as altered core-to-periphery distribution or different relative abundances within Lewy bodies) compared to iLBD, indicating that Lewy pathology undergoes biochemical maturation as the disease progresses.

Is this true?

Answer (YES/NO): NO